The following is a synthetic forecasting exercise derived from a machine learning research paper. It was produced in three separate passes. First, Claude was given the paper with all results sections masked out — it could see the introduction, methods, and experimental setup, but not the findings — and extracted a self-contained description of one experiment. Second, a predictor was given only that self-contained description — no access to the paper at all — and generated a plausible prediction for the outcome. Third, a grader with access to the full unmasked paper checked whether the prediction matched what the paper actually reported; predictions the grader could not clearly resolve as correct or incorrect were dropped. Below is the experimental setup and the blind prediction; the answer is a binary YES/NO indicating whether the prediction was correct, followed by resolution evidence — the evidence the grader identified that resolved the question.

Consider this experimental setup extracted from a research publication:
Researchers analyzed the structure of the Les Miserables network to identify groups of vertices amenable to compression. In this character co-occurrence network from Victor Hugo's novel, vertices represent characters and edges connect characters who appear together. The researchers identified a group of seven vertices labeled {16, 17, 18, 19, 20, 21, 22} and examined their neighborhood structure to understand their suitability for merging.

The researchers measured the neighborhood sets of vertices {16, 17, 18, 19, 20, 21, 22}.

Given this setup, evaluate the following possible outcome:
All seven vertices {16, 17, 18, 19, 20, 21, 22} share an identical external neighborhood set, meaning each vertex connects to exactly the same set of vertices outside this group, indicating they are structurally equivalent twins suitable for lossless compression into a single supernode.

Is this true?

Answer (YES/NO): NO